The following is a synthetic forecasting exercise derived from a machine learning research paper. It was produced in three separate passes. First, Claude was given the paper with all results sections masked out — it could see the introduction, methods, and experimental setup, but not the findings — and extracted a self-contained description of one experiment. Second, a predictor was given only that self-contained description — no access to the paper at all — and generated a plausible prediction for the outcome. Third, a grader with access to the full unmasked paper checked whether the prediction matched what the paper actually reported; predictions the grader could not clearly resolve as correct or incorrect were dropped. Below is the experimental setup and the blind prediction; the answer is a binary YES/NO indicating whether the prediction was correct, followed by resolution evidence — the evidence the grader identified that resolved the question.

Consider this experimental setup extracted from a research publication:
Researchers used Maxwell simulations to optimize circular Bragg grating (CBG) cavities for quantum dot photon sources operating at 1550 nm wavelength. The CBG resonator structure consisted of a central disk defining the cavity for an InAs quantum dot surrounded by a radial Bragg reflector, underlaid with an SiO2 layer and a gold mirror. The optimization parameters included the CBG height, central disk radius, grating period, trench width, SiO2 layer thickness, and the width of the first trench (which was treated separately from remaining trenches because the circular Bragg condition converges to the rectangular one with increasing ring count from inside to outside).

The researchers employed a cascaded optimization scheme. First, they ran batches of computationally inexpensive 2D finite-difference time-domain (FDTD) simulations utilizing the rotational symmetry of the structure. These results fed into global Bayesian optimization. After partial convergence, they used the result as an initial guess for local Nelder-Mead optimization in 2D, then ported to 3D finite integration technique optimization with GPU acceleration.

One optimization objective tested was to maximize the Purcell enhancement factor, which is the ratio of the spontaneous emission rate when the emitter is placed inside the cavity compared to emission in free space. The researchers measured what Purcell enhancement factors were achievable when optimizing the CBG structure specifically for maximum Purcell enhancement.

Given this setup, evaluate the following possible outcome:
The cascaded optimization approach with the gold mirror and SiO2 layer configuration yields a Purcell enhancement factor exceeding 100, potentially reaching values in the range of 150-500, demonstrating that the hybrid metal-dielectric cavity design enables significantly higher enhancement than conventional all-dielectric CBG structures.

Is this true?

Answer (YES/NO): YES